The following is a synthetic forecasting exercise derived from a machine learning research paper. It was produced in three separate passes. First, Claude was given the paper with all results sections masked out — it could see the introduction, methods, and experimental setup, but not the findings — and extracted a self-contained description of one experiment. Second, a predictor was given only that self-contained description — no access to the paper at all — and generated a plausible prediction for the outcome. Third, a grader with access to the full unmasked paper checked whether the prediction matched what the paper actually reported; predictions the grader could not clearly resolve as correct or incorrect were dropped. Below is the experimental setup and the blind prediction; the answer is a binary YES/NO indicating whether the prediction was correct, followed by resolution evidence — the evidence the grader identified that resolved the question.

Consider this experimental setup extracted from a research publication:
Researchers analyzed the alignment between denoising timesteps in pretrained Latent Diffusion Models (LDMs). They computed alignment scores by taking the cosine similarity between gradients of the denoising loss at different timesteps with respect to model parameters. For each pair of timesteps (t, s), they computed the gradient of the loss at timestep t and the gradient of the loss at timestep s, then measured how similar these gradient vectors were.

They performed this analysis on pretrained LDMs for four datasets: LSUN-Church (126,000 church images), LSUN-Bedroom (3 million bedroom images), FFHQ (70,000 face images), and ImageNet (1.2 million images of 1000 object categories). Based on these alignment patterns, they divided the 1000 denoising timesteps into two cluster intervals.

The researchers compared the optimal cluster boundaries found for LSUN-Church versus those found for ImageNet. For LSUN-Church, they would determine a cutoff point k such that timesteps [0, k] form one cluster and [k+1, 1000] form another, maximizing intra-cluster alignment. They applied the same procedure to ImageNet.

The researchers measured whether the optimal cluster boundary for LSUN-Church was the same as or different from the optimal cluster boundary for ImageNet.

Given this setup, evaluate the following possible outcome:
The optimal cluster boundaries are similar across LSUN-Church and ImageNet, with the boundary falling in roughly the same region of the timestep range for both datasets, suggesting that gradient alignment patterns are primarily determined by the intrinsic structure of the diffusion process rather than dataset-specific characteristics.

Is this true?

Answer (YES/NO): NO